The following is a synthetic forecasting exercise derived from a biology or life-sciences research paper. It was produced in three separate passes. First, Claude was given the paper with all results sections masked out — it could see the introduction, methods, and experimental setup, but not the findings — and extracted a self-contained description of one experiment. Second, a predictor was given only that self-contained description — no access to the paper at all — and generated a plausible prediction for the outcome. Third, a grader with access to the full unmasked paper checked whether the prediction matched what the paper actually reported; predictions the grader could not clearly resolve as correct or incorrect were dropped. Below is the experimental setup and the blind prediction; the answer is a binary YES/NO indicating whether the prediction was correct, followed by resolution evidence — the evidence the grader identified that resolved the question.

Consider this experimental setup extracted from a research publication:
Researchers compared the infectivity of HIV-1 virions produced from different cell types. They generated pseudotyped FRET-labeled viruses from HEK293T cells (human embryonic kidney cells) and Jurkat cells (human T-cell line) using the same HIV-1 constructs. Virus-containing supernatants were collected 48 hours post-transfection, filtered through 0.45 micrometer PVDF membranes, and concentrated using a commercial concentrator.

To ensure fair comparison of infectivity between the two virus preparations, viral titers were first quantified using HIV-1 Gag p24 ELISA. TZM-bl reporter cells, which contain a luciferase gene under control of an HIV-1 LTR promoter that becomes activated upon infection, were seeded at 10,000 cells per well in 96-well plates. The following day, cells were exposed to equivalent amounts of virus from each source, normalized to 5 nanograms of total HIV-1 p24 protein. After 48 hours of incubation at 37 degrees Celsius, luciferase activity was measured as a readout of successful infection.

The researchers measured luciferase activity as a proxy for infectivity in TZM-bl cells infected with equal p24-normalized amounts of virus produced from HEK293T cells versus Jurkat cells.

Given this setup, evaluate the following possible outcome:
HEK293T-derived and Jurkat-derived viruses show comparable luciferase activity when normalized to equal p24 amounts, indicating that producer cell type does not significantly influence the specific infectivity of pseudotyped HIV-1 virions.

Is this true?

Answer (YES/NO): NO